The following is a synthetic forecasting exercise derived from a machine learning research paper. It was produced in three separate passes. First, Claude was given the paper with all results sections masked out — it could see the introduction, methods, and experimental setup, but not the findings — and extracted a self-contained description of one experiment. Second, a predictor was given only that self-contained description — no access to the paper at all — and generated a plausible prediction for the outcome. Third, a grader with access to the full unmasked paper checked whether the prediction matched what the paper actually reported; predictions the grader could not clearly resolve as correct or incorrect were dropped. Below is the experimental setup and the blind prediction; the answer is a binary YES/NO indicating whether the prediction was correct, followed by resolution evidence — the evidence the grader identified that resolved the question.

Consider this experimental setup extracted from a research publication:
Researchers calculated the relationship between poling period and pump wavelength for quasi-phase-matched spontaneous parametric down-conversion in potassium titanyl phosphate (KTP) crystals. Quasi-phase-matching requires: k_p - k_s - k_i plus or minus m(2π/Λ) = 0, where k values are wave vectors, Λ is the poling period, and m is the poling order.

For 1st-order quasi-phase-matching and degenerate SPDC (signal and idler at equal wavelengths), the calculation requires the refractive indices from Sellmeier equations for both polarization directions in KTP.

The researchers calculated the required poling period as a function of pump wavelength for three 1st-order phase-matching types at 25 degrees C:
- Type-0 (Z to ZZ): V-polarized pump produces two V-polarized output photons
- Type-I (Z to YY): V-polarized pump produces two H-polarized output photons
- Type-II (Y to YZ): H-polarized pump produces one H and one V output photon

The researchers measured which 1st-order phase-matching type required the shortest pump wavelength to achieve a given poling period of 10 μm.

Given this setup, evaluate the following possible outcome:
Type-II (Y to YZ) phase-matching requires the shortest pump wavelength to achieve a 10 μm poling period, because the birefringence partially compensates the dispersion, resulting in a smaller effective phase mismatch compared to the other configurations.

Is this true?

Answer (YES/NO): YES